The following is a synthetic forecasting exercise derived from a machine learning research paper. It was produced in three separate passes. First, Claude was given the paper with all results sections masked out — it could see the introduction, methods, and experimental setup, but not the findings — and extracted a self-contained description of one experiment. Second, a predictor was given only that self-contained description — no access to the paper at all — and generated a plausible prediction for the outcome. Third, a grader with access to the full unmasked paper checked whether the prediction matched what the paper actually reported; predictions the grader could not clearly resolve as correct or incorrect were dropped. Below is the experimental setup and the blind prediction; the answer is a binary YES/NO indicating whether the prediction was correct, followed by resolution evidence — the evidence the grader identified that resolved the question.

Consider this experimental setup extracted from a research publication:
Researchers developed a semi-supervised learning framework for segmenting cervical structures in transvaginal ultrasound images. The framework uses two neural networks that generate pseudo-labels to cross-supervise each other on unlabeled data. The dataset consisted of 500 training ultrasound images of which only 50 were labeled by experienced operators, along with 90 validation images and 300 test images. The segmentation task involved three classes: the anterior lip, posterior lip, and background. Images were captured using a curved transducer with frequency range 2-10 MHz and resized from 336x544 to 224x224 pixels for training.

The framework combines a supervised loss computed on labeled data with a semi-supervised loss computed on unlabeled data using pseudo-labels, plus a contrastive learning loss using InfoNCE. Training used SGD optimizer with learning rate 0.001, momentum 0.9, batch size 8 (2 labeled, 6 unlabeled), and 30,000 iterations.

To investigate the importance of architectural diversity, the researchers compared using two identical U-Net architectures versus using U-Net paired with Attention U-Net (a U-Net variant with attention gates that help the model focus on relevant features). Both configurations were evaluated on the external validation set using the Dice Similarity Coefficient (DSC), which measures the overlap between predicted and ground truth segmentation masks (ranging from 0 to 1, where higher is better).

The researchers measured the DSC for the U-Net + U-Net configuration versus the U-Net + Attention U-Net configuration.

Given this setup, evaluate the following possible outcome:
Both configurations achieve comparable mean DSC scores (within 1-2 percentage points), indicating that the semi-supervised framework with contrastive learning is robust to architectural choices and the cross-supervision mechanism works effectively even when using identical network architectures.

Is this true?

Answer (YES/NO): NO